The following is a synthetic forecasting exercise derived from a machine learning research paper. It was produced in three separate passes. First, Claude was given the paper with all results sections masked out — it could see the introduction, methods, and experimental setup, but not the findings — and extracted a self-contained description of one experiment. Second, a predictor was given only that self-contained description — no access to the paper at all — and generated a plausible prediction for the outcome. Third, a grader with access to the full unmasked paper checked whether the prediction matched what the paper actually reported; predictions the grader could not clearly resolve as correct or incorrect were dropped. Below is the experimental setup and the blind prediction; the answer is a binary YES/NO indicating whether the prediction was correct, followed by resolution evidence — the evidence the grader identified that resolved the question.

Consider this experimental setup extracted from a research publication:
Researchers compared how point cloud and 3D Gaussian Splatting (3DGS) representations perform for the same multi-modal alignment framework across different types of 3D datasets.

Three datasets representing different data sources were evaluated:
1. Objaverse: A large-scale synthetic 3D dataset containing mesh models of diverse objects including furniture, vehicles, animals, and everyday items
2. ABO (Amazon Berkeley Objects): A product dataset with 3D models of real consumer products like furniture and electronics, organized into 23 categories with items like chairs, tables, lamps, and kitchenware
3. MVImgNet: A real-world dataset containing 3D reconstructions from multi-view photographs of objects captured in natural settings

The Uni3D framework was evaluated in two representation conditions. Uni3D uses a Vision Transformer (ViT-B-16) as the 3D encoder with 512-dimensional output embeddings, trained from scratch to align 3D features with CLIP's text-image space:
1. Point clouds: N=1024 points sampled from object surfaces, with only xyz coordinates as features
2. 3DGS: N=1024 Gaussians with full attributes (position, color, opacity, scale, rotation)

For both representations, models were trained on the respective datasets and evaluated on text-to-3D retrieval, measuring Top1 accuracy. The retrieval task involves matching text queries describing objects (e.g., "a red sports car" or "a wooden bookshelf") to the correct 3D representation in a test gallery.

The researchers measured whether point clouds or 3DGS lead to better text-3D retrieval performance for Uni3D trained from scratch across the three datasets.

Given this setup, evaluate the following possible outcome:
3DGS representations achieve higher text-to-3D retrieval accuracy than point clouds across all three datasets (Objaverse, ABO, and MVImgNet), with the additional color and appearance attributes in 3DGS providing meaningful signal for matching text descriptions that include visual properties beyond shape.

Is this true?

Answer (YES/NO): NO